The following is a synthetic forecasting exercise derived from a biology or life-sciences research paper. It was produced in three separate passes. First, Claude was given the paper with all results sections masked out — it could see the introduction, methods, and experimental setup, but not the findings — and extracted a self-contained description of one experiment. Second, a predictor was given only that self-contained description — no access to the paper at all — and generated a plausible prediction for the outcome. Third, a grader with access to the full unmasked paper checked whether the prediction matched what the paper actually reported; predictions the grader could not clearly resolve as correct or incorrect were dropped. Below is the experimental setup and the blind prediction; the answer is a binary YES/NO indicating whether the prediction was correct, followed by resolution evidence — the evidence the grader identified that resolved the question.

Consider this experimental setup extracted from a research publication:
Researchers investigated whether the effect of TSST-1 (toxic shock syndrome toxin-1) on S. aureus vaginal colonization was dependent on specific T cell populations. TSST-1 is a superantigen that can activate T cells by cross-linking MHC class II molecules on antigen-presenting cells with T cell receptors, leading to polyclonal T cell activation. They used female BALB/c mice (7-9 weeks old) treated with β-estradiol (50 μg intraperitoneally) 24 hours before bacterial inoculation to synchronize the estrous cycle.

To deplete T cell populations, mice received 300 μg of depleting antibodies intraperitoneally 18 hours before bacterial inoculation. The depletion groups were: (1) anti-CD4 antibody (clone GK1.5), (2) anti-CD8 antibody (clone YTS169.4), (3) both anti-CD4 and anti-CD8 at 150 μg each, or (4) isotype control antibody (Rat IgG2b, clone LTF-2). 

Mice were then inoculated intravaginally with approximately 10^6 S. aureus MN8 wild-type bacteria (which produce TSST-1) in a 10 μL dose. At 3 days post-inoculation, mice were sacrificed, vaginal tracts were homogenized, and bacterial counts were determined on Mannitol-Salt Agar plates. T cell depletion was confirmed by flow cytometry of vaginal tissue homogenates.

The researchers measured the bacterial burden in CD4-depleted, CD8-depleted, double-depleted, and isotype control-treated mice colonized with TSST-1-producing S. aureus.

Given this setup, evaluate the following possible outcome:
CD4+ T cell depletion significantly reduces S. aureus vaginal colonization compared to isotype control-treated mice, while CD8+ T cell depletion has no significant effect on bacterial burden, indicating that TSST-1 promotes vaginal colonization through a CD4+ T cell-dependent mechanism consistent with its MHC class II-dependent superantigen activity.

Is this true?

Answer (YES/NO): NO